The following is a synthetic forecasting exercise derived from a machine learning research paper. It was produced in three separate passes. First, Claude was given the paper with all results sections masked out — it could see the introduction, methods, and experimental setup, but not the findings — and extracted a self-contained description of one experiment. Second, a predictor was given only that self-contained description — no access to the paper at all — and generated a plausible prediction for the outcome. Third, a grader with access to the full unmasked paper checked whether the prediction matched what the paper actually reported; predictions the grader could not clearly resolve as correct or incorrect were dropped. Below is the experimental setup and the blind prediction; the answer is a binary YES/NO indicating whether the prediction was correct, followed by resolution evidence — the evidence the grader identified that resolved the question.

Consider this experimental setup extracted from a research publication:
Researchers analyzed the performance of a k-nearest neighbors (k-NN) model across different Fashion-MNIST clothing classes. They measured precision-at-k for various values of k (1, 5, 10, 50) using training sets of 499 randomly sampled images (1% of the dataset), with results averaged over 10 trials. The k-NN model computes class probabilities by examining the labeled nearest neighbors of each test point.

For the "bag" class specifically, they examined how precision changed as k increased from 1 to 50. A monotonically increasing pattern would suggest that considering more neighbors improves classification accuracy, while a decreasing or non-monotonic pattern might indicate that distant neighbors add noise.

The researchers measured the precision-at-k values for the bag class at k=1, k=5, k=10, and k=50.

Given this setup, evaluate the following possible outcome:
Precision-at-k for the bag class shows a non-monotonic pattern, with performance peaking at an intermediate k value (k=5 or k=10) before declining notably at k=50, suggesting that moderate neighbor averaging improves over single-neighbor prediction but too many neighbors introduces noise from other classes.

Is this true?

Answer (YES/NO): NO